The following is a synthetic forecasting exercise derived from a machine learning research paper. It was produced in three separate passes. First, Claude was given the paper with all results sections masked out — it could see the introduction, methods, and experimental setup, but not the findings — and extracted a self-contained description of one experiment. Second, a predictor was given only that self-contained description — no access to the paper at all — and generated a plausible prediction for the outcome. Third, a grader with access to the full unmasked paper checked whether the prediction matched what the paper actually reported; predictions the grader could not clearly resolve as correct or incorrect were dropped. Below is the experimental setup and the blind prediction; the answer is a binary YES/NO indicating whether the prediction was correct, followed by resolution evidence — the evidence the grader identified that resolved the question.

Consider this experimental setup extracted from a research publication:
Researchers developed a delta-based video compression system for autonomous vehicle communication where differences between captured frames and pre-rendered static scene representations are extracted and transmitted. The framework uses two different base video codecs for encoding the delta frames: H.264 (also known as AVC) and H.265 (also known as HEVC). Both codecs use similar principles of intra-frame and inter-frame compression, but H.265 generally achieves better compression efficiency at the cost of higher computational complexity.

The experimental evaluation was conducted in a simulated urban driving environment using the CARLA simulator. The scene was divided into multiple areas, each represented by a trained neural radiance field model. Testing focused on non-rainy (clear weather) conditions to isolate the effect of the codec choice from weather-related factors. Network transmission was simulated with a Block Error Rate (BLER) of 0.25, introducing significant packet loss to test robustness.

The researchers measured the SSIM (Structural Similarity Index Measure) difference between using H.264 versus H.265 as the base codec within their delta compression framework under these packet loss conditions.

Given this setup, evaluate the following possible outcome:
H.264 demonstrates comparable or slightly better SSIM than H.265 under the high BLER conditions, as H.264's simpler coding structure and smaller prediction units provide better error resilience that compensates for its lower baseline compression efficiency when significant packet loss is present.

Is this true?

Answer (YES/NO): NO